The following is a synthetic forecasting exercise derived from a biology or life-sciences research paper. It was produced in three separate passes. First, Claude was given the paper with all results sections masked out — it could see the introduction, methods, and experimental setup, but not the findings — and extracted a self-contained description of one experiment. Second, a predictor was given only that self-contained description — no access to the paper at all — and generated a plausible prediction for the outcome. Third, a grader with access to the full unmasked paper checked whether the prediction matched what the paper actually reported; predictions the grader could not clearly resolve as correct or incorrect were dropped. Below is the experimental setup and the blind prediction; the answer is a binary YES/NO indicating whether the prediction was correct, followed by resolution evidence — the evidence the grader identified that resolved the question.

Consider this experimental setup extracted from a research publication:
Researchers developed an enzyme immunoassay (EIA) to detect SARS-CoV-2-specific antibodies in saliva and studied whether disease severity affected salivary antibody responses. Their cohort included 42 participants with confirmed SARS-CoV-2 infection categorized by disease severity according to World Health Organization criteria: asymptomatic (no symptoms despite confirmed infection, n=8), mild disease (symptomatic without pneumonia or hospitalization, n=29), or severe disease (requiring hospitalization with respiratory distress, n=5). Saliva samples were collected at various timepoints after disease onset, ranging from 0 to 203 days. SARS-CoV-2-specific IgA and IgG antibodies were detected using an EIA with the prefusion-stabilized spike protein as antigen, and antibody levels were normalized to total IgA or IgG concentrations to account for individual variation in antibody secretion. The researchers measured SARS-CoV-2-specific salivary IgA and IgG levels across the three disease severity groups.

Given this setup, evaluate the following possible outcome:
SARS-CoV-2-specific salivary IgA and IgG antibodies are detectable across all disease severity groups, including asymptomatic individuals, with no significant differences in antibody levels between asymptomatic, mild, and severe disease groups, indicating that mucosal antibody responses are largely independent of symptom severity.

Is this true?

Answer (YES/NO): NO